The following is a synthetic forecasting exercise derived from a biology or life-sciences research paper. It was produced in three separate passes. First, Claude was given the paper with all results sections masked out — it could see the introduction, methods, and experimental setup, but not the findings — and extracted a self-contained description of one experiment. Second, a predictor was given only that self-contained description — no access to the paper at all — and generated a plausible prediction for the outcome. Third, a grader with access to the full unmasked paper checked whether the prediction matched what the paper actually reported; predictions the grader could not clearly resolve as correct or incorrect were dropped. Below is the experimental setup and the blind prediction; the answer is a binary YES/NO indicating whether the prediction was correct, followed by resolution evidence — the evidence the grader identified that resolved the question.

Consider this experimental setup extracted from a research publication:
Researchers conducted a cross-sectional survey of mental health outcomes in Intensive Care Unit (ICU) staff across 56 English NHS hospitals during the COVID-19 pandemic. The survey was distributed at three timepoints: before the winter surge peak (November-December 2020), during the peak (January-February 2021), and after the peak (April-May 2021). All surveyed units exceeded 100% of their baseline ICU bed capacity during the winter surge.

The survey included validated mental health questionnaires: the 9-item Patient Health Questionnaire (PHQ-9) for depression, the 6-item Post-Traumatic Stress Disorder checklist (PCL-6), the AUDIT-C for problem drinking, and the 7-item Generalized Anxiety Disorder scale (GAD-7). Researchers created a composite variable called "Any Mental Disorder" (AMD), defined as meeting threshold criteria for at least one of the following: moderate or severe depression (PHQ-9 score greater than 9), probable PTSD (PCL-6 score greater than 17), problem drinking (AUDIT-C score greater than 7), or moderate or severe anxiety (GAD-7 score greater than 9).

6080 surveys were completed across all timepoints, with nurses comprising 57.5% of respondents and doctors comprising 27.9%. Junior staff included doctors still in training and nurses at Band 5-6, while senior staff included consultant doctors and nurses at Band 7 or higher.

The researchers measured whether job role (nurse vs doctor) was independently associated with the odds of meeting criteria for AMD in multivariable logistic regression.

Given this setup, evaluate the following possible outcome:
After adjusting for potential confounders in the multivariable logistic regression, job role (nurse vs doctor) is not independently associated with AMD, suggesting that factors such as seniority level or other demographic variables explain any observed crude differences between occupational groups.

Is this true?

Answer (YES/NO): NO